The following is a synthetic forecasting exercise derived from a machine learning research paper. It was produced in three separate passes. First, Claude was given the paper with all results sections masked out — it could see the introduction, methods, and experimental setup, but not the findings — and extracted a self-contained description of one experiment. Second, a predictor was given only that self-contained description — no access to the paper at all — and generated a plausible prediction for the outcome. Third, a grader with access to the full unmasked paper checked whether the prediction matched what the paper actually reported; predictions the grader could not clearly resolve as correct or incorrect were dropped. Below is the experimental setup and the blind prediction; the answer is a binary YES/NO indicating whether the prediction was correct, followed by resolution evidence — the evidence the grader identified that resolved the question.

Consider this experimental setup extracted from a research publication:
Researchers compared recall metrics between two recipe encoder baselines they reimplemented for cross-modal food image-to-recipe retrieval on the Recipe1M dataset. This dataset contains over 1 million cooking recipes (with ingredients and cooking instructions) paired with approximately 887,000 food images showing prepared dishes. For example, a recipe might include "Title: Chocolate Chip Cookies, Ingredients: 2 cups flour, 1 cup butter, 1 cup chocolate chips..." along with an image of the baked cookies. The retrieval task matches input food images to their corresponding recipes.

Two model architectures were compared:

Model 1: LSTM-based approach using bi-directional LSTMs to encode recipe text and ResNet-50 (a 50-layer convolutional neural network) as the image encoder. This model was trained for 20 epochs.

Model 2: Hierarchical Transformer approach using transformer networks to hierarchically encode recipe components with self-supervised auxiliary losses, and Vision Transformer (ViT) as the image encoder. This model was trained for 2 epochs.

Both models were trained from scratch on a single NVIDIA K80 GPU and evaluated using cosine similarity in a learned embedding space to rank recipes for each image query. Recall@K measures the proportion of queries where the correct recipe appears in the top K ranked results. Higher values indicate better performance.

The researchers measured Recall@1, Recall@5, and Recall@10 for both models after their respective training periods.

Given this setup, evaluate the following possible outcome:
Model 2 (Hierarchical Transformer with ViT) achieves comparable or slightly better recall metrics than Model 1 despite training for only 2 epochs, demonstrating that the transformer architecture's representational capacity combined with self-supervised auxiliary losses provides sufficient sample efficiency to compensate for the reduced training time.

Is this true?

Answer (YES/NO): NO